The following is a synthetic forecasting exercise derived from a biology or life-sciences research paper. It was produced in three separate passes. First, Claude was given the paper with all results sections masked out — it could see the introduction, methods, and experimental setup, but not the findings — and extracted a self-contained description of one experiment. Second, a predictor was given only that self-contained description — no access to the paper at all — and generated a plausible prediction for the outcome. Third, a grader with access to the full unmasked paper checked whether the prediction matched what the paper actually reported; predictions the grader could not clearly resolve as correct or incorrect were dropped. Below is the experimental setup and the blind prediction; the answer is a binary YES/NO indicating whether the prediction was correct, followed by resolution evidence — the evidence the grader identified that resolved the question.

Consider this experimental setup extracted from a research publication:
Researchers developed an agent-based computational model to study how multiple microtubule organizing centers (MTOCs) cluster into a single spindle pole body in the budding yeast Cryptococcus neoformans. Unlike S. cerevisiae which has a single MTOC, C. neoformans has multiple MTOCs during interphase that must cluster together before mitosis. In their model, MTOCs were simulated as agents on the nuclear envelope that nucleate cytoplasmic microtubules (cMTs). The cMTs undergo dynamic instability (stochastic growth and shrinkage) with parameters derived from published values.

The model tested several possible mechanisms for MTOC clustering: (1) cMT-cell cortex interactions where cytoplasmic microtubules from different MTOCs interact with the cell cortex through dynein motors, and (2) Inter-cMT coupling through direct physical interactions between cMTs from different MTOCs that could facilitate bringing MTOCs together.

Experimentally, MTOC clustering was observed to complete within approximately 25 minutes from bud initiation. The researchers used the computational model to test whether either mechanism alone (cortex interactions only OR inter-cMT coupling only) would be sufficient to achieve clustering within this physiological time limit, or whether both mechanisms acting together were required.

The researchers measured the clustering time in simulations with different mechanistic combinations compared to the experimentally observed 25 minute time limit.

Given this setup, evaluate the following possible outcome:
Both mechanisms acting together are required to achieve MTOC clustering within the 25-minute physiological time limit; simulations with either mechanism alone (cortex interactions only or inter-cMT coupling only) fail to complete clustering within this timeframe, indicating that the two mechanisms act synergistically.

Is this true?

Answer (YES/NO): NO